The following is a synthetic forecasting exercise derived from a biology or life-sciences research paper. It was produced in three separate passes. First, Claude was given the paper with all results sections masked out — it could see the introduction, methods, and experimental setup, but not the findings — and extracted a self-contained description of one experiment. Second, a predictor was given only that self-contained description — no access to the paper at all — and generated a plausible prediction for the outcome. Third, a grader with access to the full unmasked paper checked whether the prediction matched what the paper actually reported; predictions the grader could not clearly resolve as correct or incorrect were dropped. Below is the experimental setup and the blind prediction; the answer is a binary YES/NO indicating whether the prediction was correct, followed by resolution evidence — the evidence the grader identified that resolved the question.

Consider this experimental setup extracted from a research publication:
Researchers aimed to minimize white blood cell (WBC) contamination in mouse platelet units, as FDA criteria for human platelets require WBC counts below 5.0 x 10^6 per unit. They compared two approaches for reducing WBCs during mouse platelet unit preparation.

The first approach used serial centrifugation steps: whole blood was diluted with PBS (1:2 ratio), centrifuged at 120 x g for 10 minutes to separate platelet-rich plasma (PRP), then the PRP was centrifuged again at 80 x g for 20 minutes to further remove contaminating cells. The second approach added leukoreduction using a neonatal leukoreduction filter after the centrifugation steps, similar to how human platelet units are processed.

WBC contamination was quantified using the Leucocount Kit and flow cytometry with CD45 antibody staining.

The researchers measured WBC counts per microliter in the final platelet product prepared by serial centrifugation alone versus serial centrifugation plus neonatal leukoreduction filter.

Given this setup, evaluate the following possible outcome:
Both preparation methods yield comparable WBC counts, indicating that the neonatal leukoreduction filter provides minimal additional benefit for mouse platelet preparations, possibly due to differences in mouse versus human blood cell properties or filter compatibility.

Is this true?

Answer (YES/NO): NO